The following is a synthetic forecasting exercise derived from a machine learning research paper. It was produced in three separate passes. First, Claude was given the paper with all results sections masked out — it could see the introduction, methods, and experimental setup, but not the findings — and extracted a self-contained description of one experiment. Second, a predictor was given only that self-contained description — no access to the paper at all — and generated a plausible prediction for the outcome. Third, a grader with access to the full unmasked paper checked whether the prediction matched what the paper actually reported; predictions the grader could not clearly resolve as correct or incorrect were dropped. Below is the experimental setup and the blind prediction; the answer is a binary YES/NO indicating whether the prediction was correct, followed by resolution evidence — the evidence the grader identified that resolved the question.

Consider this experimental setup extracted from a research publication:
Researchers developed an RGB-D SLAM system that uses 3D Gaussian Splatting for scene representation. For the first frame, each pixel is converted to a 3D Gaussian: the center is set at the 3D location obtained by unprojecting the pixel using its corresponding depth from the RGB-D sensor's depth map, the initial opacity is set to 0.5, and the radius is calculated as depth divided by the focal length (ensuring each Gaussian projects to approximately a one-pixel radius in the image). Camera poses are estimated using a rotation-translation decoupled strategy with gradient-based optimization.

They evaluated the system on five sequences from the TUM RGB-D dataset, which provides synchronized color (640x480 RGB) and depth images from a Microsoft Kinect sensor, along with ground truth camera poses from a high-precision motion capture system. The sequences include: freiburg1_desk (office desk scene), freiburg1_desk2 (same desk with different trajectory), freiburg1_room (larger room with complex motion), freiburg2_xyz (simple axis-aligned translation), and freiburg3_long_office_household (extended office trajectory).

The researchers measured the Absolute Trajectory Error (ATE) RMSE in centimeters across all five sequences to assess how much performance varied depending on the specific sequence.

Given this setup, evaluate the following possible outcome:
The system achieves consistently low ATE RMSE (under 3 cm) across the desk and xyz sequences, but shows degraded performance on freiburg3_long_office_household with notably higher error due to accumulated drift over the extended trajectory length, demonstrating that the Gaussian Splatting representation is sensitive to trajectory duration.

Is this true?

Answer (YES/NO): NO